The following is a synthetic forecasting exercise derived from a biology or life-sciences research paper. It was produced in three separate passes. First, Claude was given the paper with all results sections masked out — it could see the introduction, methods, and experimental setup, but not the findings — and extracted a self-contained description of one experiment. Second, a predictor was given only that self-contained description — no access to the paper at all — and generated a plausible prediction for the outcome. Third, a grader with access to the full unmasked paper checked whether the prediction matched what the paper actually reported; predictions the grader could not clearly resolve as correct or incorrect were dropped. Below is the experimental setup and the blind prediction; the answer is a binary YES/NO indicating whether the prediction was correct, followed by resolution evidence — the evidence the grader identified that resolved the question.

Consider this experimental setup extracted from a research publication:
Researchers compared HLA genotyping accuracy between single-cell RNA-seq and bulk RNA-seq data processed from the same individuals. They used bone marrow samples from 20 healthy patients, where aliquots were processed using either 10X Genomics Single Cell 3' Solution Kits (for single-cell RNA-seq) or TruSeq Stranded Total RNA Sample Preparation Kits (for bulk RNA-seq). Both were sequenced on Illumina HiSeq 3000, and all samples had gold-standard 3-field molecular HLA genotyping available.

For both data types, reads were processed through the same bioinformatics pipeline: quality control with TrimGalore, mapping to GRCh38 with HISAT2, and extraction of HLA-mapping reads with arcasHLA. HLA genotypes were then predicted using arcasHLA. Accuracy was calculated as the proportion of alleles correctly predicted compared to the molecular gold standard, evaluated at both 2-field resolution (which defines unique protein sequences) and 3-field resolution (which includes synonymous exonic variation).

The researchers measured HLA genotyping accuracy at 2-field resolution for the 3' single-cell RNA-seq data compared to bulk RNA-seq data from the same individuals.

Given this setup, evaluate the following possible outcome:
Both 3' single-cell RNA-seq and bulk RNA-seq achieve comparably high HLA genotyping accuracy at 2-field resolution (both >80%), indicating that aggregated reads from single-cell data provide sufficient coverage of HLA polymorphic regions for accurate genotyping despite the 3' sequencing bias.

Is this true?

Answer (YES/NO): NO